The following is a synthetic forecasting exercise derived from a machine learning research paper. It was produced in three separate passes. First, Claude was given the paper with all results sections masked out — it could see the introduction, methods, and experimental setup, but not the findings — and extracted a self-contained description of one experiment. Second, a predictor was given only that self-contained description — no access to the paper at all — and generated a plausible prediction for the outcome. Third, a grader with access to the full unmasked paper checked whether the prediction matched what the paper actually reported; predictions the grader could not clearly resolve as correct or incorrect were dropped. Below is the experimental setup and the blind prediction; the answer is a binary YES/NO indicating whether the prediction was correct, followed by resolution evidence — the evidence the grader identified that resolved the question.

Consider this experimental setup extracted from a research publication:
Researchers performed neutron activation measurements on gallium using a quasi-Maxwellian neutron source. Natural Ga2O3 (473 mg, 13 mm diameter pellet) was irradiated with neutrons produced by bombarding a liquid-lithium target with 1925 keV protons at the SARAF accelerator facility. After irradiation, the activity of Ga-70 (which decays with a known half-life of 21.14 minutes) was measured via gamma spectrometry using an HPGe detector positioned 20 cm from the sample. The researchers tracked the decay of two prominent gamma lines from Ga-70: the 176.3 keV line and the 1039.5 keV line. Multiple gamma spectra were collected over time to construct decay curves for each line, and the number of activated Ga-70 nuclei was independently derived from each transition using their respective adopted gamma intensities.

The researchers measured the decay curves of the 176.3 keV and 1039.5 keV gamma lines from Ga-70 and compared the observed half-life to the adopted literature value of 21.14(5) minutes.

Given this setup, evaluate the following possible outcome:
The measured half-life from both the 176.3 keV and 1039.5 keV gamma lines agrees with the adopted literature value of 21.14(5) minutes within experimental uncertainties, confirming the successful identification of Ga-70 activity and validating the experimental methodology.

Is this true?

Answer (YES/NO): YES